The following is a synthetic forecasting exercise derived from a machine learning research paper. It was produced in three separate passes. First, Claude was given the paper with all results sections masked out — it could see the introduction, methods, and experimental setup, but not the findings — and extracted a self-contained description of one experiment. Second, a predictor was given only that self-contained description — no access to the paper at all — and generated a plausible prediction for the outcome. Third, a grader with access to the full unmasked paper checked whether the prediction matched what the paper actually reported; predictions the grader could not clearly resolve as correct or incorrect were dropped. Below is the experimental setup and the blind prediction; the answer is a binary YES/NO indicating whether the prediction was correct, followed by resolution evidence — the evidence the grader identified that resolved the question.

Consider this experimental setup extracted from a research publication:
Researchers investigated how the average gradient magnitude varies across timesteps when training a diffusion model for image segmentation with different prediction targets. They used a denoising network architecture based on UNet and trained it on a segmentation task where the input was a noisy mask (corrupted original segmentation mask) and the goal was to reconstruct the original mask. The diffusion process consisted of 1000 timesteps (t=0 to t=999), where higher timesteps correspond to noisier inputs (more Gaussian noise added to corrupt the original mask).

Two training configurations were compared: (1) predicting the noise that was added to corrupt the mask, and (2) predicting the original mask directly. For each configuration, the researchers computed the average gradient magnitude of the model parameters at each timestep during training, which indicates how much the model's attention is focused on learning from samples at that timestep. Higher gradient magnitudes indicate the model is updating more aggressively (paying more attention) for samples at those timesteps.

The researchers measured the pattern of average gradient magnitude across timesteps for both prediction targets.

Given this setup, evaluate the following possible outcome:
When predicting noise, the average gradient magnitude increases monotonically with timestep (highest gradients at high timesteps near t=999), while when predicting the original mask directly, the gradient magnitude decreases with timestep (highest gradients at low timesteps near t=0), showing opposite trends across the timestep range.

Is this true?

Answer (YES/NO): NO